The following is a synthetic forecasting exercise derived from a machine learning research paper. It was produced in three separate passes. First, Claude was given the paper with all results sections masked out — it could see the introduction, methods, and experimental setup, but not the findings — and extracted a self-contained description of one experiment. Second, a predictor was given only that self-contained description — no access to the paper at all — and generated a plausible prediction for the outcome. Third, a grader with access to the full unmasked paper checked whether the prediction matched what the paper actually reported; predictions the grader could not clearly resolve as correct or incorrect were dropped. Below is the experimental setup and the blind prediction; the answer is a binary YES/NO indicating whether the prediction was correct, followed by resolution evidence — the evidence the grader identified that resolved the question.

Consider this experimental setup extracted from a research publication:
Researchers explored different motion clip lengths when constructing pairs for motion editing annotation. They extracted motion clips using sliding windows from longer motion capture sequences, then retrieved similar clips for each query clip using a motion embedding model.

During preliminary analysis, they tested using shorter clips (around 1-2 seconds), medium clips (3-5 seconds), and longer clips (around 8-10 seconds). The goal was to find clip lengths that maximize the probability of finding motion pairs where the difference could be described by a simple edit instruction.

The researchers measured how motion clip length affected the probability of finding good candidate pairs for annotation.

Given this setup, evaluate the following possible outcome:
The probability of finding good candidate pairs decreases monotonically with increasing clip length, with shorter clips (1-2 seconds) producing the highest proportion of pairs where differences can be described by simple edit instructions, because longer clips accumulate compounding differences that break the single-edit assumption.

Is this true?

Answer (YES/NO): NO